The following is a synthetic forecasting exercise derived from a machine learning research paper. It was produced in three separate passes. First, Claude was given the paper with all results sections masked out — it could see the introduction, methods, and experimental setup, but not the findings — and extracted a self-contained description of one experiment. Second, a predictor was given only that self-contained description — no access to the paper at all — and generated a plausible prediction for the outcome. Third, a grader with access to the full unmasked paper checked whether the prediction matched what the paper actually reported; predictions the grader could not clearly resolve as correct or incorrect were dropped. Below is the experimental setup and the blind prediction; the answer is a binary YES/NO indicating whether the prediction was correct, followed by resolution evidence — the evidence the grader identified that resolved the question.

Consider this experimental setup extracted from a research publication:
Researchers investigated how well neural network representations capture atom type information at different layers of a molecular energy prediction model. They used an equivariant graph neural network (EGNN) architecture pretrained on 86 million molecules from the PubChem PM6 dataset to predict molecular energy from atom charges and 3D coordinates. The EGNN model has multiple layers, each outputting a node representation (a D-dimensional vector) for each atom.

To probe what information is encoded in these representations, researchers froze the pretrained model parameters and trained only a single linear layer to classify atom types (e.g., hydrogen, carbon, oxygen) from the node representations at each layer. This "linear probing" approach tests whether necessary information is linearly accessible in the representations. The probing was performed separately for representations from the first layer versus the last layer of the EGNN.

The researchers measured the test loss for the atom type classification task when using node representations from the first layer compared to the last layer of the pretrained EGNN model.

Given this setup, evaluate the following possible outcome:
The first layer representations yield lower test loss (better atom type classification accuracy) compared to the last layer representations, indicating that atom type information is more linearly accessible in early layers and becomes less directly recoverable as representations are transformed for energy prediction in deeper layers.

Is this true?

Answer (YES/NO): YES